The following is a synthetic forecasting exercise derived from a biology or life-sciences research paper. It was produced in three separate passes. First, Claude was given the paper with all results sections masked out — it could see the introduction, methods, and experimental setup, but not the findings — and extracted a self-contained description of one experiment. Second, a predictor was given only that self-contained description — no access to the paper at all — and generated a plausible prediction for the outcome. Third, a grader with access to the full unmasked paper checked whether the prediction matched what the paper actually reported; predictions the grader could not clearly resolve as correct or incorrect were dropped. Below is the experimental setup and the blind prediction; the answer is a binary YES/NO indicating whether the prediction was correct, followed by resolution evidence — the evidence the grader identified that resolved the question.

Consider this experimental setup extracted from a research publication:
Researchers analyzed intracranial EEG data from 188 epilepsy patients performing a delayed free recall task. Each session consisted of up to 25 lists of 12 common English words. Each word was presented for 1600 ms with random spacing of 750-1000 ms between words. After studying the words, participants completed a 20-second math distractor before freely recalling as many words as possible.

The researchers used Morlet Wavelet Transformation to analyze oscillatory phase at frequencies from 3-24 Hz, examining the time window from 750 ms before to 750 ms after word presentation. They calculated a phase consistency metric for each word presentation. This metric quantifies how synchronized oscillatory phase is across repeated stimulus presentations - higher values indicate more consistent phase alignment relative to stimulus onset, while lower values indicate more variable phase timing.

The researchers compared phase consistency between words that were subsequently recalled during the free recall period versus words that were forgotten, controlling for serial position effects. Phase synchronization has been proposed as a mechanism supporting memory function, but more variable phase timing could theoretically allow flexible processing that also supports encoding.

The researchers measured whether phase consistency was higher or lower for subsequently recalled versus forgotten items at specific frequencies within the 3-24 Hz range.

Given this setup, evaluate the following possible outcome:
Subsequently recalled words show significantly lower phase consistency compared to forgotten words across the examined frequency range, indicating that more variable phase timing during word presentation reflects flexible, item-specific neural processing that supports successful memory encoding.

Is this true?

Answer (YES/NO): NO